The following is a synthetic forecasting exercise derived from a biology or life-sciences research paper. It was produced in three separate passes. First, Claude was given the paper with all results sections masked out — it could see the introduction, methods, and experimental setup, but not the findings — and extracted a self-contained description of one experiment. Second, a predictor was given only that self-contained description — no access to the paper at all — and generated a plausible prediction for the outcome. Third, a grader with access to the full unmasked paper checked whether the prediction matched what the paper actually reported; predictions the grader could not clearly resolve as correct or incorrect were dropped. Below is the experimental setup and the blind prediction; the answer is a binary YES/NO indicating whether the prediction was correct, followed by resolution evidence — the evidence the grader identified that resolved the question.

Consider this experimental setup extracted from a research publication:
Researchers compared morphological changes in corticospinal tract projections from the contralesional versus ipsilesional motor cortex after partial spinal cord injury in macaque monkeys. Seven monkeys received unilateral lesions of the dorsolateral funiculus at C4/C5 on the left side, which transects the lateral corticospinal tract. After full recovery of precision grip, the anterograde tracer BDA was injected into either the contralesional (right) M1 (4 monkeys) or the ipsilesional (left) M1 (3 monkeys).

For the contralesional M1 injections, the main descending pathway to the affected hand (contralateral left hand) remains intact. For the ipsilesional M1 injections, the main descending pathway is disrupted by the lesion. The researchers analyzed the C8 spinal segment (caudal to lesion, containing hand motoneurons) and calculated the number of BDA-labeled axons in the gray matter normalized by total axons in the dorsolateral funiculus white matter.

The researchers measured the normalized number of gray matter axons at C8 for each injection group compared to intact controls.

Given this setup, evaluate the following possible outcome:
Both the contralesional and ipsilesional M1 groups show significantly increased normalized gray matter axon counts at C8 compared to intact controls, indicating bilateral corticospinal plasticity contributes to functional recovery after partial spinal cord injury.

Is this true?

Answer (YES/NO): NO